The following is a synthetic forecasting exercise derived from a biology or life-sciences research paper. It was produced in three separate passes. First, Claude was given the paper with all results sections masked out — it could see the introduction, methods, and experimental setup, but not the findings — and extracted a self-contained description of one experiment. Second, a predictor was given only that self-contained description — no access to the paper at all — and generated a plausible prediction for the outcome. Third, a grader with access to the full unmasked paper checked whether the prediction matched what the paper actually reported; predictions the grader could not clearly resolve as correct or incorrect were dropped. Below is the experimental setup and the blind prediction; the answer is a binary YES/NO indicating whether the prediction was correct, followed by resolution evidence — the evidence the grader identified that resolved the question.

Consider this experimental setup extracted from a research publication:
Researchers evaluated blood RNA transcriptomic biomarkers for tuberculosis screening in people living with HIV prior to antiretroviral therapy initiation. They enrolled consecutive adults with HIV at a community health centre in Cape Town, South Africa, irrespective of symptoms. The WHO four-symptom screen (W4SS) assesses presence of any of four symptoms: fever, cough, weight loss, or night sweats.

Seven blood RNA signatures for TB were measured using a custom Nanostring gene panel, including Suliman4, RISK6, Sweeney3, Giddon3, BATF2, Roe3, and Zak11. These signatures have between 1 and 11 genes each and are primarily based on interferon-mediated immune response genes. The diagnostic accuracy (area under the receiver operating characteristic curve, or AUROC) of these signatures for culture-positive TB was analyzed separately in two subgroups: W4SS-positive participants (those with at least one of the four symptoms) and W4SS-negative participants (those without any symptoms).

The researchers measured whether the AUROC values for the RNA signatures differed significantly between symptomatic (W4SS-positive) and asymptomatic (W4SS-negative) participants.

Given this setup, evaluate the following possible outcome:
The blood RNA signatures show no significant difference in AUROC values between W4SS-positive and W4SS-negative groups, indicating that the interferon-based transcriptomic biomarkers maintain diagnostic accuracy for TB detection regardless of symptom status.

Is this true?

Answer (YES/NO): NO